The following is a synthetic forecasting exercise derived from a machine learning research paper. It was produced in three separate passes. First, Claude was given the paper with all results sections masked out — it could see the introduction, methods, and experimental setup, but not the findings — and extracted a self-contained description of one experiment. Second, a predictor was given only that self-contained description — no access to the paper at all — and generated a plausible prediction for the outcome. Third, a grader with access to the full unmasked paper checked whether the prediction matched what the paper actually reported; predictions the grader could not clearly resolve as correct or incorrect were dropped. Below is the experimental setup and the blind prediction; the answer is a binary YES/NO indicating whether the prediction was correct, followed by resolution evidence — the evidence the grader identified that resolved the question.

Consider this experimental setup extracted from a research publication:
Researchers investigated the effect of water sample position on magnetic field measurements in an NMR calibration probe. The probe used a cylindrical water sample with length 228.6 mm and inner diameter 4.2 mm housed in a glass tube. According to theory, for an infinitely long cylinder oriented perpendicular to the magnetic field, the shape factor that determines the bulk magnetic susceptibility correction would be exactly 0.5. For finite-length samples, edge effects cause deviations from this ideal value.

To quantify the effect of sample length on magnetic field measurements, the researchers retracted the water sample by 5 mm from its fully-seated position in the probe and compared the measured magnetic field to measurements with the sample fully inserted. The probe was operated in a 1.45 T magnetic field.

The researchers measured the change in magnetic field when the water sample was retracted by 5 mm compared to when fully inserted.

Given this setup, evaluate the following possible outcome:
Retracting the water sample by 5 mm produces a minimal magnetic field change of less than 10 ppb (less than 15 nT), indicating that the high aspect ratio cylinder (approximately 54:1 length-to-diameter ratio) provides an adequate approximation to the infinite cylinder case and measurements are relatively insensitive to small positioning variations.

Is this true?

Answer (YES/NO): YES